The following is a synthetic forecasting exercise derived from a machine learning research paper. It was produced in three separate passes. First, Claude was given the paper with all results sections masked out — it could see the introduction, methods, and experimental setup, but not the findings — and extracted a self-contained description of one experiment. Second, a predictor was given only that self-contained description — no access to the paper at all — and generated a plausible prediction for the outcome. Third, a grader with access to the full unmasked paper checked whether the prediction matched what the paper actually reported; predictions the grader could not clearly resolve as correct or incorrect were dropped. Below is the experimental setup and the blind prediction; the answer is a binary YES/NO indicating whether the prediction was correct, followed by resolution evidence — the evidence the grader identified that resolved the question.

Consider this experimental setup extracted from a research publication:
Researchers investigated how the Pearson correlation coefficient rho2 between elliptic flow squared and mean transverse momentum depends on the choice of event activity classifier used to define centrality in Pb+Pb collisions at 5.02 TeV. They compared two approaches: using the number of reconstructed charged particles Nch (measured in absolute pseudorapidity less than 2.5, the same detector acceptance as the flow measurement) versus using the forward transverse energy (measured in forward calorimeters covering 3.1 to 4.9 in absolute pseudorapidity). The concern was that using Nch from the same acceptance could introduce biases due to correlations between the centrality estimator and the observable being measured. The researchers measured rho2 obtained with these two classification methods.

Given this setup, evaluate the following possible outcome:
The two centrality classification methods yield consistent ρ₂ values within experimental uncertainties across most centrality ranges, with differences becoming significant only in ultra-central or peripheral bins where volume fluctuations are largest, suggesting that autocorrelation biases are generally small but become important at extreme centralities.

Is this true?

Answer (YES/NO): NO